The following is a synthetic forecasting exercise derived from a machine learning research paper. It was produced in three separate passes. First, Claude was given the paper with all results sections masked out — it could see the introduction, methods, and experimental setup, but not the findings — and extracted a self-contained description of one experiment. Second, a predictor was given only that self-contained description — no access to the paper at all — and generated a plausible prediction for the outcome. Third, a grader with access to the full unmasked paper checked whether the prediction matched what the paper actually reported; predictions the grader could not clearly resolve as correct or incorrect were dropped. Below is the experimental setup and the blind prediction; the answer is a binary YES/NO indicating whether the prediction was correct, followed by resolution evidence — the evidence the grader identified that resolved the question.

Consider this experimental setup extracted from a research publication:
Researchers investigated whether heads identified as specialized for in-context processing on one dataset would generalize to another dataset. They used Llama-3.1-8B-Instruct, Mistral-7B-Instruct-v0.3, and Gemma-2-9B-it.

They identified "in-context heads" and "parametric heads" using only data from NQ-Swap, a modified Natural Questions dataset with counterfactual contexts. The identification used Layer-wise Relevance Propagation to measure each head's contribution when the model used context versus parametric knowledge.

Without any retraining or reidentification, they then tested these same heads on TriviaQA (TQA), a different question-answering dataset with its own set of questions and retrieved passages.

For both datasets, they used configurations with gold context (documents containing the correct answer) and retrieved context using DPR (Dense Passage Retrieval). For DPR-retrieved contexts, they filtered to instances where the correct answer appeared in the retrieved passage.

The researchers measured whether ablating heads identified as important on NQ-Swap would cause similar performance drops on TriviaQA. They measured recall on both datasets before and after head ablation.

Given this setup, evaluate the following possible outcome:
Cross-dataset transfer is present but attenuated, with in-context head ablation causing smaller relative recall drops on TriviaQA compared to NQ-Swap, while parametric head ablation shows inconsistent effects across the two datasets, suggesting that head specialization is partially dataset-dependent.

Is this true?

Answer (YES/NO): NO